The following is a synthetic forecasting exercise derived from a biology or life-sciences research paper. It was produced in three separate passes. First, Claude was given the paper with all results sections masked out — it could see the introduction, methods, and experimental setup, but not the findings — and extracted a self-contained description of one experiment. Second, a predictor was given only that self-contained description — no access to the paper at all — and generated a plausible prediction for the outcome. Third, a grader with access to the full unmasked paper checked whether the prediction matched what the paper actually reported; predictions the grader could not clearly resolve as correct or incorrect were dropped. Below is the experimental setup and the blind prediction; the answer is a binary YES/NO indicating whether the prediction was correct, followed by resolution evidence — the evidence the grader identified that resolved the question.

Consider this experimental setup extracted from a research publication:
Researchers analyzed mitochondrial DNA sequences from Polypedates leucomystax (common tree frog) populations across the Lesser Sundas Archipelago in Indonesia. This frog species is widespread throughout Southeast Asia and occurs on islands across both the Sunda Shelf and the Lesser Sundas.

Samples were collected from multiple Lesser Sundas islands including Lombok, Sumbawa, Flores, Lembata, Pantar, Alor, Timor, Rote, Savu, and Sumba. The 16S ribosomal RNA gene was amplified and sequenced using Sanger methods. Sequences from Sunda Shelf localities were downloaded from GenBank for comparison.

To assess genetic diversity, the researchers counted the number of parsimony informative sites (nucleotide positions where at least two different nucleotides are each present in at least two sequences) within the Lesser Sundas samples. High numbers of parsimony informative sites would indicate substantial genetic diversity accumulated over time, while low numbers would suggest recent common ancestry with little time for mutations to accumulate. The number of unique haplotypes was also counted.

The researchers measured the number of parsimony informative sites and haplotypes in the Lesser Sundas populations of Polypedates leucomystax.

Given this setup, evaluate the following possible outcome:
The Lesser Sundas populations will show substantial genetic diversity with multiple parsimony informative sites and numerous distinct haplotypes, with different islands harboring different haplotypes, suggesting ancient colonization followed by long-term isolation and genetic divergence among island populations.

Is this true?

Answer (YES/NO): NO